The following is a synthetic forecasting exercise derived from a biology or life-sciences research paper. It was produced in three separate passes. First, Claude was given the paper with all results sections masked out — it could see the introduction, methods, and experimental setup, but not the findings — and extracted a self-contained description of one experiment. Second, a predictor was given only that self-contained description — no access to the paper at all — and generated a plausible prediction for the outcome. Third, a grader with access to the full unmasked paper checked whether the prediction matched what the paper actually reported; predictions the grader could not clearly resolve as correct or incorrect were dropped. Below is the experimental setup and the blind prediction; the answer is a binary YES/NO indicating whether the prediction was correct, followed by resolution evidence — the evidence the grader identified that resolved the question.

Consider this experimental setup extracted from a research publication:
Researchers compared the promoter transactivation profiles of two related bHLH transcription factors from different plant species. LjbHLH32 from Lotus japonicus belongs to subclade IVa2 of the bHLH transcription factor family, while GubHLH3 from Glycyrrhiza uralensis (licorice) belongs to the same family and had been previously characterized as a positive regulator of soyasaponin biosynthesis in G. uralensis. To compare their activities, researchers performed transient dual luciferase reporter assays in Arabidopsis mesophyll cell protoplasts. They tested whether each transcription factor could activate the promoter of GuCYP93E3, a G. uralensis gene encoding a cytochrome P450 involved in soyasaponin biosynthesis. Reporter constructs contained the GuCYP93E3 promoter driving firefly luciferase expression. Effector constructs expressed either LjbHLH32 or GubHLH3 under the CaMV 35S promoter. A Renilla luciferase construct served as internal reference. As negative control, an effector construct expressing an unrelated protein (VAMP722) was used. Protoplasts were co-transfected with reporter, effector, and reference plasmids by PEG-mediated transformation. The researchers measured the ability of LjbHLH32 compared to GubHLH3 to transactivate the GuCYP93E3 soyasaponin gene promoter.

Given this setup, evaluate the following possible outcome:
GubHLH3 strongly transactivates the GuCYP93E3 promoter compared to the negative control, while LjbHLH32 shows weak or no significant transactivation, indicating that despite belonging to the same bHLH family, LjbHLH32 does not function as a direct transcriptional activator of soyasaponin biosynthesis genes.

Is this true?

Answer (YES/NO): NO